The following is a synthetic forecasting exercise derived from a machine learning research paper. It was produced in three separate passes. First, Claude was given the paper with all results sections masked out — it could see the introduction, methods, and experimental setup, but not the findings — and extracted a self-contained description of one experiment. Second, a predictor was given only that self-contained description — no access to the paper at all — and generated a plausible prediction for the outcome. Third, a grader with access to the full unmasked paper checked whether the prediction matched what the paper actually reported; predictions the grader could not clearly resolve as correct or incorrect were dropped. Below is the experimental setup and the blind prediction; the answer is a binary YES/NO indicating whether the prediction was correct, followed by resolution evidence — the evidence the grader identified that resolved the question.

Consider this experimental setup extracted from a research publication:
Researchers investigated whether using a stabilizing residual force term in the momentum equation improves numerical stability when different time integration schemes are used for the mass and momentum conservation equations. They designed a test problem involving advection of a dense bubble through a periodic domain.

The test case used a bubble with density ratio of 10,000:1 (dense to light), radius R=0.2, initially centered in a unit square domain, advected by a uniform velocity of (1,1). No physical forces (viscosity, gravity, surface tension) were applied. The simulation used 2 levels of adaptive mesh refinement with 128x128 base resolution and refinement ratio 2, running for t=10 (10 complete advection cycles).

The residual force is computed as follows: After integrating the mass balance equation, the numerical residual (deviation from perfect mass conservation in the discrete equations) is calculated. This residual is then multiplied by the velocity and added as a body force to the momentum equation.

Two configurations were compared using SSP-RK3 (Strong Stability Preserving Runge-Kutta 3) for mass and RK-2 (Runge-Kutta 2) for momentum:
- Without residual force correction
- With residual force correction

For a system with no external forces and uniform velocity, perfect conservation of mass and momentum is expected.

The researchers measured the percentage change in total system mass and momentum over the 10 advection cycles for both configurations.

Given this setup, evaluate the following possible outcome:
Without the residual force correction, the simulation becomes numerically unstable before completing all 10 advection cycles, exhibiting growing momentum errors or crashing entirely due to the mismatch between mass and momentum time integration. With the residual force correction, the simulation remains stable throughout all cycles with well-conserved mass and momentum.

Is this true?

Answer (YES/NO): NO